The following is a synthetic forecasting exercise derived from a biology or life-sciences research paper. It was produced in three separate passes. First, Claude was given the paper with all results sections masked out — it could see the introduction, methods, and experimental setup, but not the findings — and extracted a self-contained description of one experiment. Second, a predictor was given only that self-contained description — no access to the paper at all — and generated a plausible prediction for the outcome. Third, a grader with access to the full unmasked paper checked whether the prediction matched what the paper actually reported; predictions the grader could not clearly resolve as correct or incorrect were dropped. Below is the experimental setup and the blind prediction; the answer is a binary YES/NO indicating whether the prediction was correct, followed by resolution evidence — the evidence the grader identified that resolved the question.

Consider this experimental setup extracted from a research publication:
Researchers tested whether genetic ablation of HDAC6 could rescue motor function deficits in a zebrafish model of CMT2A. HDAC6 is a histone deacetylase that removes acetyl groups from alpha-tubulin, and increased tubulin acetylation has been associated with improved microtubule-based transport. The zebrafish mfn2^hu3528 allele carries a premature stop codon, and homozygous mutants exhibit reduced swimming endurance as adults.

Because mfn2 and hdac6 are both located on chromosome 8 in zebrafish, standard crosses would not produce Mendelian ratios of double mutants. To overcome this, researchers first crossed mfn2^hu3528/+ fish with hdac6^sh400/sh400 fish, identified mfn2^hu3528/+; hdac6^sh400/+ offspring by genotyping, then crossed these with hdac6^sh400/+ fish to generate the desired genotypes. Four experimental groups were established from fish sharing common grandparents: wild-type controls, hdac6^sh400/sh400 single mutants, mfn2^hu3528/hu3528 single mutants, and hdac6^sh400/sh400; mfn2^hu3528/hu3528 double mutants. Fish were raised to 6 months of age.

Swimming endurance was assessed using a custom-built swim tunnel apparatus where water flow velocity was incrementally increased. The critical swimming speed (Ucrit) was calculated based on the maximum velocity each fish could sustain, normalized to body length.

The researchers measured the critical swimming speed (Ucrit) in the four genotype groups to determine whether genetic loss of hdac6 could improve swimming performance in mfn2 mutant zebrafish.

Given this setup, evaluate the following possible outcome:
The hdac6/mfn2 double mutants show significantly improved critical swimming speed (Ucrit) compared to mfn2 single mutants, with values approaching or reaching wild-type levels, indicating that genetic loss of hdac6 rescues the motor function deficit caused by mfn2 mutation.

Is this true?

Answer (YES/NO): NO